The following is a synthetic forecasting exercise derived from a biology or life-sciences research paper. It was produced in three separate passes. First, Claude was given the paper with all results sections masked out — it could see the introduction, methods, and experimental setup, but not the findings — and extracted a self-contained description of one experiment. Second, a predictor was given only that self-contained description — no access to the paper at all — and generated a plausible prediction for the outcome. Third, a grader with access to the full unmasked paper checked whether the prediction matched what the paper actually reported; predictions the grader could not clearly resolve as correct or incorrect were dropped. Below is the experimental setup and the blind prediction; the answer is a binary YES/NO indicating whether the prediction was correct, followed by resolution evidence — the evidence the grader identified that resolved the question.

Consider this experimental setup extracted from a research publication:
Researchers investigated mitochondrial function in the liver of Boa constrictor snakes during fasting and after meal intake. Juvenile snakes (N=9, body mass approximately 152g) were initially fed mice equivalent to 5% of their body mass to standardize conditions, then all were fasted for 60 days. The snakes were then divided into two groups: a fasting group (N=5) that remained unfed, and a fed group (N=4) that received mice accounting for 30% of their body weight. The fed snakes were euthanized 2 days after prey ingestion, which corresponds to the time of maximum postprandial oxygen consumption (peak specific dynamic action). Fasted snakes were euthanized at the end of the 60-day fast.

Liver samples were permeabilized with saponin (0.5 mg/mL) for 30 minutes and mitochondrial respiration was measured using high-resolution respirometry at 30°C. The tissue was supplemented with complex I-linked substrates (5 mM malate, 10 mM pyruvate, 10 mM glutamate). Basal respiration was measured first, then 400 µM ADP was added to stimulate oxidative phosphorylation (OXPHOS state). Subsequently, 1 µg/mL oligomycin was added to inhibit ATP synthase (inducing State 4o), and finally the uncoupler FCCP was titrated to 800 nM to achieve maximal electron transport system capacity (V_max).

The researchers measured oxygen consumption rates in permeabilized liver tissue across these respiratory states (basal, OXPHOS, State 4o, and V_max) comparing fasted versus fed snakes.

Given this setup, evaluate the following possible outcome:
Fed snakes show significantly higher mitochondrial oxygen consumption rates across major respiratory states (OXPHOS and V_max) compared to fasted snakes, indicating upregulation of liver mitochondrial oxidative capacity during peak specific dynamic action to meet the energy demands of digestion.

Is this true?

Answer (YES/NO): NO